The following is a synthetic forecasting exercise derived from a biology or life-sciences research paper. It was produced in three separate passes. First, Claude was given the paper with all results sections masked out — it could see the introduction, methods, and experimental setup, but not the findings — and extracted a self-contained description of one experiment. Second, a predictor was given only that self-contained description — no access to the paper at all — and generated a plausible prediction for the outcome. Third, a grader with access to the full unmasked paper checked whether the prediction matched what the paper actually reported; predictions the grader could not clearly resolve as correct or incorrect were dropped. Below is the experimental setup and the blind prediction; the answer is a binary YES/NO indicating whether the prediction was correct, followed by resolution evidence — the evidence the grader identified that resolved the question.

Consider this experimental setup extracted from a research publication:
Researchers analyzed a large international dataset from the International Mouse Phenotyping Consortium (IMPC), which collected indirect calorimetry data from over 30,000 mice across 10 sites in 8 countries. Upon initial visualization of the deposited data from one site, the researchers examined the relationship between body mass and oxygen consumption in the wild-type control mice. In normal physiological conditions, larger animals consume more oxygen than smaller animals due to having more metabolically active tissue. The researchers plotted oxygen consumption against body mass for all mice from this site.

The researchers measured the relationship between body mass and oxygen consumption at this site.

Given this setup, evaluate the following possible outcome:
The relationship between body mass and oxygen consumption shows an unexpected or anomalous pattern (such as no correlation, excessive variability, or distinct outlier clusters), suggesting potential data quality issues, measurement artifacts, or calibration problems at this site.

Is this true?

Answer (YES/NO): YES